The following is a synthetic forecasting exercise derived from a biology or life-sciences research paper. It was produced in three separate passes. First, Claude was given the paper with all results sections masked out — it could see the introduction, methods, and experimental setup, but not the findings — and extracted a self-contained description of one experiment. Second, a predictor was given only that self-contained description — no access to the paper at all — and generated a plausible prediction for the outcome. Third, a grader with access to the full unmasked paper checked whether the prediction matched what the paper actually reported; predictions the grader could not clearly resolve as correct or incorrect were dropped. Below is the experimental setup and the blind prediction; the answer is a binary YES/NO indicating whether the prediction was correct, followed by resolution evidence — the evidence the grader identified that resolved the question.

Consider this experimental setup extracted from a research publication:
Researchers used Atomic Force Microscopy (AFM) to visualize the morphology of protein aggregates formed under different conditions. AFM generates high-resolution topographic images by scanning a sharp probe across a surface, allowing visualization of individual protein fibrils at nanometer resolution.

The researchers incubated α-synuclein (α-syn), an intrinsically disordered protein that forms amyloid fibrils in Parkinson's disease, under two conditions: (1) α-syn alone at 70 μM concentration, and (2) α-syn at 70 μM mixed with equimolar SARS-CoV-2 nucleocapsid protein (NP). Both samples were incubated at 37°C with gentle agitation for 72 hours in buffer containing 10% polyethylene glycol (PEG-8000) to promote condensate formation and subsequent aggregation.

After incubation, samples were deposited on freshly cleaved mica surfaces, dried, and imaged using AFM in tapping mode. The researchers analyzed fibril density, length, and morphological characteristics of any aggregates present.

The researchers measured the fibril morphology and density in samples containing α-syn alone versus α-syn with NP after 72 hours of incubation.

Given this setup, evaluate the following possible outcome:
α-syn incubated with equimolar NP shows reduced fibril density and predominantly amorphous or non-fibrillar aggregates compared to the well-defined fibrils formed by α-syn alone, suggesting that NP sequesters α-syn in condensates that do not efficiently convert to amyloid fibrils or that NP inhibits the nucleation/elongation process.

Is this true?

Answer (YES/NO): NO